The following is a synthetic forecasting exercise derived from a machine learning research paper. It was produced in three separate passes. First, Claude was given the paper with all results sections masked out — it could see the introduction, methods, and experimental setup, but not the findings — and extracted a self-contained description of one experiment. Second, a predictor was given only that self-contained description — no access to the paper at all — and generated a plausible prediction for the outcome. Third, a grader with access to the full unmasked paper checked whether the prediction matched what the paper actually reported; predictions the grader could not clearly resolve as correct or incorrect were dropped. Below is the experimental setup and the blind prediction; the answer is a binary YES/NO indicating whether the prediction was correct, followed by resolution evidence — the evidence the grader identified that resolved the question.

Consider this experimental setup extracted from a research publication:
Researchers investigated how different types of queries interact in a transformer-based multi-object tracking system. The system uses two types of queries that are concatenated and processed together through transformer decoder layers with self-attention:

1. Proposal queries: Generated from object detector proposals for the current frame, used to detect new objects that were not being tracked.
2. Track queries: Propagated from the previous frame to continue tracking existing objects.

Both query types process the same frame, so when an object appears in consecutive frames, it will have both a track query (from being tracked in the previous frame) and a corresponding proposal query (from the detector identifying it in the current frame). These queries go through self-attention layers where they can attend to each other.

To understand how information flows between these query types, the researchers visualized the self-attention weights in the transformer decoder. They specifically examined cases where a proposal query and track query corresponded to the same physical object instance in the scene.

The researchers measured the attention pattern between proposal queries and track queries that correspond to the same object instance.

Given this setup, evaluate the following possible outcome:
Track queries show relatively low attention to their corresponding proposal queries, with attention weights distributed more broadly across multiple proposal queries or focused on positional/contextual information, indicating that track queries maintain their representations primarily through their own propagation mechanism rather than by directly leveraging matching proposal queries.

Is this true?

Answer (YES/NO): NO